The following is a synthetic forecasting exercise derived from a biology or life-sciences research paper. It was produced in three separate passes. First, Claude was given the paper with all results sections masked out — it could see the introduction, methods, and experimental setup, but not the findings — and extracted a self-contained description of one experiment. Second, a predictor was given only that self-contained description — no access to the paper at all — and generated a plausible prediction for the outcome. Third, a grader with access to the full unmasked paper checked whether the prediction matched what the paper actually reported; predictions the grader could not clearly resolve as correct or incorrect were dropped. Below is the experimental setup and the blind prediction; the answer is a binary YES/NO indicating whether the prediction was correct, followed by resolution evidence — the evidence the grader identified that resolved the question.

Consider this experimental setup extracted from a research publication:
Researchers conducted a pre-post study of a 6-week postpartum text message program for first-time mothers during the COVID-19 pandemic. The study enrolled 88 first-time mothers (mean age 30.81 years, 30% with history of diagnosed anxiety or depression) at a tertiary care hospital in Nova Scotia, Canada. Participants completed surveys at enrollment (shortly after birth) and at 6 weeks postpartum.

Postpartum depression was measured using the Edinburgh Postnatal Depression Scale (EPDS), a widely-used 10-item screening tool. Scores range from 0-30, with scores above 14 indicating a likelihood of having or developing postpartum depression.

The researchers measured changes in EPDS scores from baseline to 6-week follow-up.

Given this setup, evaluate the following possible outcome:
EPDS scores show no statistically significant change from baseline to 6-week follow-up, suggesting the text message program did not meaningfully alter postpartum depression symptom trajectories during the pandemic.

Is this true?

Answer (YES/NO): YES